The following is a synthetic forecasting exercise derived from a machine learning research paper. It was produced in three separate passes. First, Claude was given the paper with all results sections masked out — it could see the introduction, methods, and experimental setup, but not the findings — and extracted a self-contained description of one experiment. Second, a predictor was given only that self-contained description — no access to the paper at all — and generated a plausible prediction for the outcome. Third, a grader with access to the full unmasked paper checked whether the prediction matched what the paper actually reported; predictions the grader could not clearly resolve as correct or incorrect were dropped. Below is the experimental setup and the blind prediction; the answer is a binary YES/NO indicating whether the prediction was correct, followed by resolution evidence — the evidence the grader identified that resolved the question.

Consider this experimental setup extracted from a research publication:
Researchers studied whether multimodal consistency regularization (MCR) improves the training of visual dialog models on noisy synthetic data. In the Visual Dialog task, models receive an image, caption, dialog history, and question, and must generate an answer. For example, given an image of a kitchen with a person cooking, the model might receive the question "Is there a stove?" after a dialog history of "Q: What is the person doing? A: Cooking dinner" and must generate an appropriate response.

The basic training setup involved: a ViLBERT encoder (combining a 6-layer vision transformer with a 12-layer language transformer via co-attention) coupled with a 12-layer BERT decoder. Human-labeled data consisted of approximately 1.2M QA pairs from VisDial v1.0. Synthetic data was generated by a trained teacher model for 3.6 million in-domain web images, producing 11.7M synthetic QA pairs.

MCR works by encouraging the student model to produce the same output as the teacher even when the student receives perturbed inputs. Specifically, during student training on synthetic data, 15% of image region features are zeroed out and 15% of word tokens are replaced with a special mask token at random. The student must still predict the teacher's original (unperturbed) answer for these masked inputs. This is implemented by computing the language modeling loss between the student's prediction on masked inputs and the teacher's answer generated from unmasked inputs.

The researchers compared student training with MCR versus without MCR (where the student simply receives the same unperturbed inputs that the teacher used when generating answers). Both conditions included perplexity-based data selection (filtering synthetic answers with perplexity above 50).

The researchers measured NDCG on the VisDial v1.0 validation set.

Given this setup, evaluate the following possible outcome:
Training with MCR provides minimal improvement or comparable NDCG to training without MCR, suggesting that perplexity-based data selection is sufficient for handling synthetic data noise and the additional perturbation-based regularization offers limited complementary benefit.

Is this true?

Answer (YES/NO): NO